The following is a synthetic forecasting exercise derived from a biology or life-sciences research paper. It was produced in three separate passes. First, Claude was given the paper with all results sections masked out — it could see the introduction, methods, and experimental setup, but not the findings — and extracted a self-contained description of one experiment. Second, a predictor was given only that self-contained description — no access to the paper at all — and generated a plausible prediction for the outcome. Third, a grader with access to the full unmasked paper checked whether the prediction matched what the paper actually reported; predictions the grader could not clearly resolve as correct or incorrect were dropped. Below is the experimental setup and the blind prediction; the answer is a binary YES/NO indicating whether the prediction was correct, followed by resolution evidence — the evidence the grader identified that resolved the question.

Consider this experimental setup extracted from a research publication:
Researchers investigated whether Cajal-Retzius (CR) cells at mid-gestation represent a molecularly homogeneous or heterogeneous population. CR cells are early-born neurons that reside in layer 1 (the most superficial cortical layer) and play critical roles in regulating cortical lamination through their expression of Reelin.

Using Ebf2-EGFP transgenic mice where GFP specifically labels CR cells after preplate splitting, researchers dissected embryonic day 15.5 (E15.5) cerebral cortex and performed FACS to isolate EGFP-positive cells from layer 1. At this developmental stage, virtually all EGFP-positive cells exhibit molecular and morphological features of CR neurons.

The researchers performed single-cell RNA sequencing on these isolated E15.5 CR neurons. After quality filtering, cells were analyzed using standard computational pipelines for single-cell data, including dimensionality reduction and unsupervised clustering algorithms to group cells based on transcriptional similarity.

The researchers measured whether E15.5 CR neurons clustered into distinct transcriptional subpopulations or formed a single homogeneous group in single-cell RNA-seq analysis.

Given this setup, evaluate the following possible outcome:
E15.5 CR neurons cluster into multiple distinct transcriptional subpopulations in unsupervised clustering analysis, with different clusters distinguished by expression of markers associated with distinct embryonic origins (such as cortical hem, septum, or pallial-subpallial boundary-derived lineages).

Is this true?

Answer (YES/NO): NO